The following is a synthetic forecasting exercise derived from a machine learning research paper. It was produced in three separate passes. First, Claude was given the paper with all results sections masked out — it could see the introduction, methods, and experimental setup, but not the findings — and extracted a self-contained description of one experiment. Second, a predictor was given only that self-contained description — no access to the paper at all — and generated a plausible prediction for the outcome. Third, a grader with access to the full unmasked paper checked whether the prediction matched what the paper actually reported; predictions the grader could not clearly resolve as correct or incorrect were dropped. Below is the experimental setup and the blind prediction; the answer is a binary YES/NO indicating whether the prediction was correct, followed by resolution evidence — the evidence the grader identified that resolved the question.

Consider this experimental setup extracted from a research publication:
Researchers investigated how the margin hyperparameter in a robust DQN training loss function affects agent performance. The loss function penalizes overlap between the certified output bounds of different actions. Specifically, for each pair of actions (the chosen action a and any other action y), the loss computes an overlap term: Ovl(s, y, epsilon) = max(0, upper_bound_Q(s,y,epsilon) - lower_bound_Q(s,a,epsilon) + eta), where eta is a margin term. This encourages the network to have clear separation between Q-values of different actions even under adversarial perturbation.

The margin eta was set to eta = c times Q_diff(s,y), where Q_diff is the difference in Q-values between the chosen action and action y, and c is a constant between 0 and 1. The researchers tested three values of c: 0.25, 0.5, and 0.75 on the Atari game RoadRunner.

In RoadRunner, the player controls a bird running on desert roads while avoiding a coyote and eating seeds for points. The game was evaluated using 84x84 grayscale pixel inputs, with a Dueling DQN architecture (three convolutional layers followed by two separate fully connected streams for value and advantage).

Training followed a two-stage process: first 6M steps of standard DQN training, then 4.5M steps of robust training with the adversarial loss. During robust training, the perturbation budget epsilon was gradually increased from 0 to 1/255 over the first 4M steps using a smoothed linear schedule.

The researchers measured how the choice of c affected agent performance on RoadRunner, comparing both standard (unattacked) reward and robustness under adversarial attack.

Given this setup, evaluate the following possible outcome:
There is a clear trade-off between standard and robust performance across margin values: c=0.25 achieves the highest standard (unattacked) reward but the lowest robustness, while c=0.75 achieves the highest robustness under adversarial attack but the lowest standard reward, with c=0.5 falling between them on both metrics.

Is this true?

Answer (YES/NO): NO